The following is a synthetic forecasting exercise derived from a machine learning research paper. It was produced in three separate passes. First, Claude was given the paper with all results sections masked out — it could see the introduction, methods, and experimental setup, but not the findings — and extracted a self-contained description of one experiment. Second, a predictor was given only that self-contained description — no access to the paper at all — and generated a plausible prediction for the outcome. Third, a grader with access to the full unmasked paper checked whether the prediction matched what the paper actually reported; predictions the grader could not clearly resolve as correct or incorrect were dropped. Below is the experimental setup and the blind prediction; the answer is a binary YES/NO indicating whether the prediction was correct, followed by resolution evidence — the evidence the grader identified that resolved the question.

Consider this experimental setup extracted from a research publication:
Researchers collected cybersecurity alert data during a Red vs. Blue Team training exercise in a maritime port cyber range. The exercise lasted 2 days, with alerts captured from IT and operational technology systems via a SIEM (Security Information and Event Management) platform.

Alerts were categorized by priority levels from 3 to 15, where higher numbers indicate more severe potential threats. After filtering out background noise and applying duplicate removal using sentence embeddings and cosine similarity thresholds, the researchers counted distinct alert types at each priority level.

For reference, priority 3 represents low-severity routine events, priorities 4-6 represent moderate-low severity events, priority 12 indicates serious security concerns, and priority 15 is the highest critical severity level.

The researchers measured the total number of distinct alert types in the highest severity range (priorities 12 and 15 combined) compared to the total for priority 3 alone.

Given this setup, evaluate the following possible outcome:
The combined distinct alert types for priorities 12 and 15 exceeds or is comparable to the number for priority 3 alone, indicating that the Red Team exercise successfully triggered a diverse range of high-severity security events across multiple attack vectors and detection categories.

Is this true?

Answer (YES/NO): NO